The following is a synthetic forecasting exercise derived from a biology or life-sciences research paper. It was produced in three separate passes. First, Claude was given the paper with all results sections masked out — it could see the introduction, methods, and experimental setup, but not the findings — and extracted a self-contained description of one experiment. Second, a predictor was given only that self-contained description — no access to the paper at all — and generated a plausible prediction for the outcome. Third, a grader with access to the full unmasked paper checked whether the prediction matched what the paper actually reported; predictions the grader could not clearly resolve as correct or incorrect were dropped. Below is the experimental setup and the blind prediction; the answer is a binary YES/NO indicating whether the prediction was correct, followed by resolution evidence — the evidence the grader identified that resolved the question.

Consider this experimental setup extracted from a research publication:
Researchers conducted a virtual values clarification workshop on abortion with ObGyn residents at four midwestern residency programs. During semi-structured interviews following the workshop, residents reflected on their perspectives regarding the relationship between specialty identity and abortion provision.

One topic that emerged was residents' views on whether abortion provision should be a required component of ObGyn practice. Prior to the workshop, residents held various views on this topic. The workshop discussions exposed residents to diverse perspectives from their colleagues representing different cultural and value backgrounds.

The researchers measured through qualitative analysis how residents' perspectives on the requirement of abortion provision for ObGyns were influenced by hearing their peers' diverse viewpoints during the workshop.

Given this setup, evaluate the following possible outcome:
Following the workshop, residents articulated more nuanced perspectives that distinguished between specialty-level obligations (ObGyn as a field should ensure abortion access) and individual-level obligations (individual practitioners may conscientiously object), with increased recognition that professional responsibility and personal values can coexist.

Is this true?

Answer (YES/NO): YES